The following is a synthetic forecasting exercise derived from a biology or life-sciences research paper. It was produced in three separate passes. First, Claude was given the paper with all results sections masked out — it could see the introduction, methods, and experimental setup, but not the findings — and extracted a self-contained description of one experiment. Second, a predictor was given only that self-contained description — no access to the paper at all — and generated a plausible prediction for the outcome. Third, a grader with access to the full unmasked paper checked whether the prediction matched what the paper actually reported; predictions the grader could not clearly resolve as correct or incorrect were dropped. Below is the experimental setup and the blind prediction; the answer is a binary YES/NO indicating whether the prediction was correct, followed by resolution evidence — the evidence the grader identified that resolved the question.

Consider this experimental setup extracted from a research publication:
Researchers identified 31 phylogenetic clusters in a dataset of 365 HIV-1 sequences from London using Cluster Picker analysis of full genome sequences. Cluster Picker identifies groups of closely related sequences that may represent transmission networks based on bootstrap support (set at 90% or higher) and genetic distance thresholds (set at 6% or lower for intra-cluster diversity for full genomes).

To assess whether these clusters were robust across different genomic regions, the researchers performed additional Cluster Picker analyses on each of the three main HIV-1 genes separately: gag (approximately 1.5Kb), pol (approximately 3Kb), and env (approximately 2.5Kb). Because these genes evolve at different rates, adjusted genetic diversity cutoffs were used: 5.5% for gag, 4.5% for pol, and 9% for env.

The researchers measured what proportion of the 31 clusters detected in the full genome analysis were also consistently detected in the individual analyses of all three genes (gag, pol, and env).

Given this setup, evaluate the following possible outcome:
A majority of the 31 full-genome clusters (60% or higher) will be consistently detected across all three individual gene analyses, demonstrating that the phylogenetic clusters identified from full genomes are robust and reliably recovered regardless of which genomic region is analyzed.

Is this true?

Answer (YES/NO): NO